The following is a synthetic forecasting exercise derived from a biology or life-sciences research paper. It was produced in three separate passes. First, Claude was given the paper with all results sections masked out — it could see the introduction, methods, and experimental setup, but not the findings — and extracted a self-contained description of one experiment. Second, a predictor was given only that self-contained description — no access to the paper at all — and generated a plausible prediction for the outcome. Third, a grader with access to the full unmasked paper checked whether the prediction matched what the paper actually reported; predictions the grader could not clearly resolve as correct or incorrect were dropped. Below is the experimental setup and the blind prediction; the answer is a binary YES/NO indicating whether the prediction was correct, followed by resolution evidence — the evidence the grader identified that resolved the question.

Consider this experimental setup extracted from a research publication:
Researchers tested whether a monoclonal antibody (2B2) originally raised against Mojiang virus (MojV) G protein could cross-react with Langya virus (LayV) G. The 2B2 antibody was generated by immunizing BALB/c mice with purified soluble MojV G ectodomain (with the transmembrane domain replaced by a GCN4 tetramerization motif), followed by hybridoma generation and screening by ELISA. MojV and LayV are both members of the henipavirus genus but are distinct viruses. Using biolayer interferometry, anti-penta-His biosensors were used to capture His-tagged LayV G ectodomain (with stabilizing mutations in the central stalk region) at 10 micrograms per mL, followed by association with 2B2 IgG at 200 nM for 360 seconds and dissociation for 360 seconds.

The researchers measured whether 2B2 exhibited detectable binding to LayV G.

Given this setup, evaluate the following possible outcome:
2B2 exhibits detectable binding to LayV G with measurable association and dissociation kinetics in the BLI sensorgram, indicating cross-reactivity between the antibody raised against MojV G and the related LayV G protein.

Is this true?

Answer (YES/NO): YES